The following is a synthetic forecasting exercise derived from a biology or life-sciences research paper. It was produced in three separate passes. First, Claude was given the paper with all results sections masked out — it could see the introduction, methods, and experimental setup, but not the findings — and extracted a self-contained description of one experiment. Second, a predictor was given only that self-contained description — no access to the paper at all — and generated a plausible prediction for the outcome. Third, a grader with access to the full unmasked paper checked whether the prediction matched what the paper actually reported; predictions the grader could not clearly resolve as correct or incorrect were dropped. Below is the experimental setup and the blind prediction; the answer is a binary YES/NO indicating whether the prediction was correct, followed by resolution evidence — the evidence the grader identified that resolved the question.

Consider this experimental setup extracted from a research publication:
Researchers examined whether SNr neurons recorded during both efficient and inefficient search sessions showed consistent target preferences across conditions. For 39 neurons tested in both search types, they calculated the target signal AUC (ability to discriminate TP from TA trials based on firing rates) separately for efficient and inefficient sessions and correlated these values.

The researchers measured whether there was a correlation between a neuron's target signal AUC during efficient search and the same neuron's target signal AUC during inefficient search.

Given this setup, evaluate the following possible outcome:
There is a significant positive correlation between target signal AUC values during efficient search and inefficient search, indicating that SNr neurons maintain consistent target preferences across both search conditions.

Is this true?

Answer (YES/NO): YES